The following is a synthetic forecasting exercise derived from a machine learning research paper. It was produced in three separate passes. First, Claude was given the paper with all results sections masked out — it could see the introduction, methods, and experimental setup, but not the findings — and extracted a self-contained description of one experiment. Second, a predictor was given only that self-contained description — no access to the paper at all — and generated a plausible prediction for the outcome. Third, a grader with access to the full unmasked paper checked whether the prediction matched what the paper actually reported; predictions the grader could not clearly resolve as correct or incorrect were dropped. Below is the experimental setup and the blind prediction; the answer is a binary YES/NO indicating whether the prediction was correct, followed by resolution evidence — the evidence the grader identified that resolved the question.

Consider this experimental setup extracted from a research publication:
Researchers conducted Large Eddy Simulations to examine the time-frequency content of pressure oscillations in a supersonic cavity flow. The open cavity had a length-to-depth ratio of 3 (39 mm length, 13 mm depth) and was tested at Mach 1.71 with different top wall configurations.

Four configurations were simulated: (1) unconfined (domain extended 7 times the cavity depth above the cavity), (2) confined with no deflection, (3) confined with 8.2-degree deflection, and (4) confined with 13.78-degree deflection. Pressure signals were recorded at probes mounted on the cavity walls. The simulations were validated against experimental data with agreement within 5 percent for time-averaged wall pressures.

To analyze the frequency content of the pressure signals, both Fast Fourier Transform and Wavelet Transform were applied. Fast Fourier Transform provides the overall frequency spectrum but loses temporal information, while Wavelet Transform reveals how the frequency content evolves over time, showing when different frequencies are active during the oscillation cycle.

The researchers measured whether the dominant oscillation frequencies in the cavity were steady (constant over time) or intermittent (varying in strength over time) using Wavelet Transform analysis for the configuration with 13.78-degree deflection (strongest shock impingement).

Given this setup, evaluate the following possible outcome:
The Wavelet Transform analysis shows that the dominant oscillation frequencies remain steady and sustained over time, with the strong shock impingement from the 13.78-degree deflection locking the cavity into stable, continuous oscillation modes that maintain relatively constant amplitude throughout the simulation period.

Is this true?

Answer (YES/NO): YES